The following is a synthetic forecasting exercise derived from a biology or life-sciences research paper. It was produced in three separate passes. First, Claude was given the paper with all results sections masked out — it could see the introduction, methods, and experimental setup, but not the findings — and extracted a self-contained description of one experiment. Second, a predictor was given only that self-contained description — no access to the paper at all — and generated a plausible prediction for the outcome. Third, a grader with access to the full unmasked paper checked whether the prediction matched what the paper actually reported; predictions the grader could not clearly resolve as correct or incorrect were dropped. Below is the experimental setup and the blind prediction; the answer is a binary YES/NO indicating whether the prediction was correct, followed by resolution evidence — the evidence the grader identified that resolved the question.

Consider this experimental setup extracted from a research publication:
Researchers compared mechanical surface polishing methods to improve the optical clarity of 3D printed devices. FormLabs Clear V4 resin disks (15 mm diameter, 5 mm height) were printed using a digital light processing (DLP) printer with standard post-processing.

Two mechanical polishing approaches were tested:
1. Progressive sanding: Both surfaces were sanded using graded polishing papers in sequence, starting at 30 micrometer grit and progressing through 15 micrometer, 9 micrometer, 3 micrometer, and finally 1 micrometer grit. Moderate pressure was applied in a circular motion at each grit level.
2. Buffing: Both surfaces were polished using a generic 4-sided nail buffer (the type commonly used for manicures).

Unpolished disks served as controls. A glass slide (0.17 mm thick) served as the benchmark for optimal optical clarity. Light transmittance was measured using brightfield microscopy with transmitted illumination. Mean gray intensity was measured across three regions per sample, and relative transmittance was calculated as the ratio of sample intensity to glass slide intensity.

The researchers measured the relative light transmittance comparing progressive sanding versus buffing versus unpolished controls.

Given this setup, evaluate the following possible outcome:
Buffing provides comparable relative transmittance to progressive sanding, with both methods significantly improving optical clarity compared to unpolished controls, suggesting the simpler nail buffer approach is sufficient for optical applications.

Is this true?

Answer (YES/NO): NO